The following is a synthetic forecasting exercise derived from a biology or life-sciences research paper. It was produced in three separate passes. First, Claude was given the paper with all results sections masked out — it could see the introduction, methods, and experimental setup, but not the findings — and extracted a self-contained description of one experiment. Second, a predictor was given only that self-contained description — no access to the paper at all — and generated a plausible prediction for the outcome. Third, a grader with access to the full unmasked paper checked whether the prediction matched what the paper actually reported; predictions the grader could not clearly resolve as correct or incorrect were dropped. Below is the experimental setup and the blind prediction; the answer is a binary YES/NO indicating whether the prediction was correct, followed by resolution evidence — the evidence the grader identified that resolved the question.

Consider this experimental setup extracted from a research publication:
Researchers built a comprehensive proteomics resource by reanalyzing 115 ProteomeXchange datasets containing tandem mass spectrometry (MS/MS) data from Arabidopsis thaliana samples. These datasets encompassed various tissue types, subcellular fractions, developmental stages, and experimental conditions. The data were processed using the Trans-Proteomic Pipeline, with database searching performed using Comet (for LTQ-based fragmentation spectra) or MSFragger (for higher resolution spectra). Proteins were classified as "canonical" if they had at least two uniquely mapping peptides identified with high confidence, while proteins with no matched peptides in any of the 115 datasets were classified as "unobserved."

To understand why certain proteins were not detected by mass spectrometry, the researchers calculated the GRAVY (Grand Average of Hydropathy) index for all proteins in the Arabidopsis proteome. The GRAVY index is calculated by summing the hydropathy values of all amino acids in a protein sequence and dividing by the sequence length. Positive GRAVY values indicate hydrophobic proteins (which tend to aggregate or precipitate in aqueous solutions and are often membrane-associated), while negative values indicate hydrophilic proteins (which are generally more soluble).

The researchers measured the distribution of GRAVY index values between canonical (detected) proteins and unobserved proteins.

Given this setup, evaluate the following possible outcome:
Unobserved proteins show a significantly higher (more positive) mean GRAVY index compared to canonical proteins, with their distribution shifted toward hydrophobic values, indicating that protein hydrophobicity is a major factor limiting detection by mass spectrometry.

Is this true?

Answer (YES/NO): NO